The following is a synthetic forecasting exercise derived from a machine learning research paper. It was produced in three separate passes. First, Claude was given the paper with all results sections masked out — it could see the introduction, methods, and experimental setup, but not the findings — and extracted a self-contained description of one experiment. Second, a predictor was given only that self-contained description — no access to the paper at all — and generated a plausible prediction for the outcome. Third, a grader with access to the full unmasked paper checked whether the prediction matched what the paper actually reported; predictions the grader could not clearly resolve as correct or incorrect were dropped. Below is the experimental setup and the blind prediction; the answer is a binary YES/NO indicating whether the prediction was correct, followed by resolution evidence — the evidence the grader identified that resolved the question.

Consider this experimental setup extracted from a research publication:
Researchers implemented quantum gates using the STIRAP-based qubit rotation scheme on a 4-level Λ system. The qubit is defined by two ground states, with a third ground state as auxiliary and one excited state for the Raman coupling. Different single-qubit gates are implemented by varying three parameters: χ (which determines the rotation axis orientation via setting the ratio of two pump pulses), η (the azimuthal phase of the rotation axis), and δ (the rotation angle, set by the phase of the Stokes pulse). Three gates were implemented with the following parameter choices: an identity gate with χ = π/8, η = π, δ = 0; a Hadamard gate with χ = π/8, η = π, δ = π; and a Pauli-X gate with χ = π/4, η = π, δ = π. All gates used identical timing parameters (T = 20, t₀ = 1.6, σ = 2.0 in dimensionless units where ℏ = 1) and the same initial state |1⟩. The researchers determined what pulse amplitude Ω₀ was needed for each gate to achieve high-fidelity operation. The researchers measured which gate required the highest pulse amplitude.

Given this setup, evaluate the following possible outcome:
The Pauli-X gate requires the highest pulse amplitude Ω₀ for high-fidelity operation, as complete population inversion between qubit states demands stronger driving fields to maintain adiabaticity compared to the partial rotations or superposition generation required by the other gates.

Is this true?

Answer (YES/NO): YES